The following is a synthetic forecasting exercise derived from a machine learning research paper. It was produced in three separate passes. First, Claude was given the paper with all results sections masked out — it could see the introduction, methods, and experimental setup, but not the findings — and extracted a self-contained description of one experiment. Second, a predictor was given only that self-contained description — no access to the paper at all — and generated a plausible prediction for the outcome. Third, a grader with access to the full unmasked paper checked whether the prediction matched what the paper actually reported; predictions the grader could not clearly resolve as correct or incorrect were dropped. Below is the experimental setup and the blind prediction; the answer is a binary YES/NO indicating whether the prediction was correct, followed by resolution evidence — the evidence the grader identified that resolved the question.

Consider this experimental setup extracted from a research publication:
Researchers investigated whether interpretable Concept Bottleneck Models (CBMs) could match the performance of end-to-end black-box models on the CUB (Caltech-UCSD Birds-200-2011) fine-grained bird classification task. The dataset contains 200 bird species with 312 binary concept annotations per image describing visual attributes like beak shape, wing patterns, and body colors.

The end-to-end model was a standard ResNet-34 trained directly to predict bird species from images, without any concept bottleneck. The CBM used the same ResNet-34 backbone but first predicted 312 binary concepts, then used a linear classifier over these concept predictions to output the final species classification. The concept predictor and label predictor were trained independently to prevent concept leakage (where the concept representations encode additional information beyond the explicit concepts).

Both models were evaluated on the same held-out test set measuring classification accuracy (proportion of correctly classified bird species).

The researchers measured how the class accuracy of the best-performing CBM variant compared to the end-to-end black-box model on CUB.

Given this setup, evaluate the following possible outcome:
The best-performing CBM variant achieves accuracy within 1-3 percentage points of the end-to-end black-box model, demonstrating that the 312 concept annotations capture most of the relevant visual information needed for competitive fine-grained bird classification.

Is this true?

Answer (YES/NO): YES